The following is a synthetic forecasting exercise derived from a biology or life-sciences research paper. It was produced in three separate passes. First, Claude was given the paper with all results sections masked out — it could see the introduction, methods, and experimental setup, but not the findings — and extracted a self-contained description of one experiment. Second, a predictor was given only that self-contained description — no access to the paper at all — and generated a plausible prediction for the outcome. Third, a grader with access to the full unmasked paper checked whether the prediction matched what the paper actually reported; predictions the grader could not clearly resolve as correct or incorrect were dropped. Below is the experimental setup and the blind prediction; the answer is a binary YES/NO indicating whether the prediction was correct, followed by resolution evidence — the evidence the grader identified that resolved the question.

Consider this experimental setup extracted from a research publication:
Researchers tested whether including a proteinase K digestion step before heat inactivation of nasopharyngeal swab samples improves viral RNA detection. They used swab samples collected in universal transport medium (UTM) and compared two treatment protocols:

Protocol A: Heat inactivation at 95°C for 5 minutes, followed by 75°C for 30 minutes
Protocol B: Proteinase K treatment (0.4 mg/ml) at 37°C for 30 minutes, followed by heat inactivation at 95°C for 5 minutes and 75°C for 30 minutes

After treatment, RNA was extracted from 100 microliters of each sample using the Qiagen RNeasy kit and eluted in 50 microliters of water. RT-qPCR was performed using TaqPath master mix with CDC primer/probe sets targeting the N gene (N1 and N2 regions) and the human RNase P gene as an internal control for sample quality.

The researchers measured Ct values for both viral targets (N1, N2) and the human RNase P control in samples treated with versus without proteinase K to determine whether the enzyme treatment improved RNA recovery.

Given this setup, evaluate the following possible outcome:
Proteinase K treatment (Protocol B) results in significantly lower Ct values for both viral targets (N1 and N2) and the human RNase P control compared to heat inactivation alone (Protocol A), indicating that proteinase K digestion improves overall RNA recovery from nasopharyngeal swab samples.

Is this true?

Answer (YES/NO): NO